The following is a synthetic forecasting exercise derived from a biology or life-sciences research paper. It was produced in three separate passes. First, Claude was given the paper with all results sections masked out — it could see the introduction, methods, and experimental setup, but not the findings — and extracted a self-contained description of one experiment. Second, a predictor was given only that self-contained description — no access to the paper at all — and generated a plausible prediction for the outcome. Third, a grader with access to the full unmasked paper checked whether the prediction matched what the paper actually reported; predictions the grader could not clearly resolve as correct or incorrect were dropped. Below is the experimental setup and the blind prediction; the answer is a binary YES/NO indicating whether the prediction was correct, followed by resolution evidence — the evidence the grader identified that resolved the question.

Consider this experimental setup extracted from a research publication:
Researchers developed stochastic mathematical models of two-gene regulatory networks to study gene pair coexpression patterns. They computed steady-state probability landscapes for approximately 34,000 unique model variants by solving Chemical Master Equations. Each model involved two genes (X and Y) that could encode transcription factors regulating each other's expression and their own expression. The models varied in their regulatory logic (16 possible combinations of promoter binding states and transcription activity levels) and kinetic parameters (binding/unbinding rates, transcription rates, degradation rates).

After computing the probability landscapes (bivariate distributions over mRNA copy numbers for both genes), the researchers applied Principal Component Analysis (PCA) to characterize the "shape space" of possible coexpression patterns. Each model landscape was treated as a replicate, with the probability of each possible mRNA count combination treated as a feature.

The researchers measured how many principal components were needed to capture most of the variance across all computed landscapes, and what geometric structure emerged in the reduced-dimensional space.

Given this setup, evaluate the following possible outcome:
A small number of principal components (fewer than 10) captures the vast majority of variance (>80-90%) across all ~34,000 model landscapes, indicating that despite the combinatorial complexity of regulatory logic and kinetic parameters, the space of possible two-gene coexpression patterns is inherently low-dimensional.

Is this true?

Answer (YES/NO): YES